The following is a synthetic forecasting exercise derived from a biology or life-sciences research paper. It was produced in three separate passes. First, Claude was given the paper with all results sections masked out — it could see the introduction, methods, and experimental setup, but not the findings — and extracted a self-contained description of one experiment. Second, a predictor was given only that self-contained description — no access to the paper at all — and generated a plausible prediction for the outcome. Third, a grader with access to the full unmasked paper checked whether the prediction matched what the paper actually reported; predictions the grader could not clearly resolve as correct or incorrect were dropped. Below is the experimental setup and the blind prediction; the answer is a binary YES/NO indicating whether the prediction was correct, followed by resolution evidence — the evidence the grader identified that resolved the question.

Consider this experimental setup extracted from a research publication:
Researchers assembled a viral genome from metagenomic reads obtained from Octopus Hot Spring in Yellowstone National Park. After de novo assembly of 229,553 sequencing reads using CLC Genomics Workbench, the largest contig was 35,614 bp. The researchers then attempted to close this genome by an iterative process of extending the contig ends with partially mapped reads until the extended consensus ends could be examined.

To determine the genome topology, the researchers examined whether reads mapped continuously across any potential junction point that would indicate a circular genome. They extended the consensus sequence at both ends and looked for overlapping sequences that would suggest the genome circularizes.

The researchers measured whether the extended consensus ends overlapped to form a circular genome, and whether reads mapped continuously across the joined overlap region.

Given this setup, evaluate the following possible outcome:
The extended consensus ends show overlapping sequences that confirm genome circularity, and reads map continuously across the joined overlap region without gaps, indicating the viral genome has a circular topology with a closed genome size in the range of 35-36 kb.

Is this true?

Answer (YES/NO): NO